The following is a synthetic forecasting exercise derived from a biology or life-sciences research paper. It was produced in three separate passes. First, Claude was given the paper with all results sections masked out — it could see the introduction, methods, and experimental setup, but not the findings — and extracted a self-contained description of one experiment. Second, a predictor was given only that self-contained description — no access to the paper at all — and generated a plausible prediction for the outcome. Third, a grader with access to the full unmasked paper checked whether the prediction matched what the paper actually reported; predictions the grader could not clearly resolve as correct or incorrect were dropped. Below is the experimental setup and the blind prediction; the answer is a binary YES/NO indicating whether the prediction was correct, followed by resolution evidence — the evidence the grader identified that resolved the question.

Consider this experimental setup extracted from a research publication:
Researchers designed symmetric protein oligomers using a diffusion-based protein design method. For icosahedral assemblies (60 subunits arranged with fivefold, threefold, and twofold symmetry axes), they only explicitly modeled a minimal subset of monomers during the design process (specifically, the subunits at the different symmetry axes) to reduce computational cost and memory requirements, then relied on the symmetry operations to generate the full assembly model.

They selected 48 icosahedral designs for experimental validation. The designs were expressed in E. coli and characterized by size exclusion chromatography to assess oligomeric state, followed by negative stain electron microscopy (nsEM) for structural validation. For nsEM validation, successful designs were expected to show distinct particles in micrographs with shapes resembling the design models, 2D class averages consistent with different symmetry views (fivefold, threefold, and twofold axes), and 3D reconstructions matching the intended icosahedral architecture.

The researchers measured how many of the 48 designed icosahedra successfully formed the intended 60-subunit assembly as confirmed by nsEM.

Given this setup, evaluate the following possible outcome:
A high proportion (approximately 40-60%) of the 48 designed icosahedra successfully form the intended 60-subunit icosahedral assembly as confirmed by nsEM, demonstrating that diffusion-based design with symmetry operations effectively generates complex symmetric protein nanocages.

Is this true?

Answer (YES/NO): NO